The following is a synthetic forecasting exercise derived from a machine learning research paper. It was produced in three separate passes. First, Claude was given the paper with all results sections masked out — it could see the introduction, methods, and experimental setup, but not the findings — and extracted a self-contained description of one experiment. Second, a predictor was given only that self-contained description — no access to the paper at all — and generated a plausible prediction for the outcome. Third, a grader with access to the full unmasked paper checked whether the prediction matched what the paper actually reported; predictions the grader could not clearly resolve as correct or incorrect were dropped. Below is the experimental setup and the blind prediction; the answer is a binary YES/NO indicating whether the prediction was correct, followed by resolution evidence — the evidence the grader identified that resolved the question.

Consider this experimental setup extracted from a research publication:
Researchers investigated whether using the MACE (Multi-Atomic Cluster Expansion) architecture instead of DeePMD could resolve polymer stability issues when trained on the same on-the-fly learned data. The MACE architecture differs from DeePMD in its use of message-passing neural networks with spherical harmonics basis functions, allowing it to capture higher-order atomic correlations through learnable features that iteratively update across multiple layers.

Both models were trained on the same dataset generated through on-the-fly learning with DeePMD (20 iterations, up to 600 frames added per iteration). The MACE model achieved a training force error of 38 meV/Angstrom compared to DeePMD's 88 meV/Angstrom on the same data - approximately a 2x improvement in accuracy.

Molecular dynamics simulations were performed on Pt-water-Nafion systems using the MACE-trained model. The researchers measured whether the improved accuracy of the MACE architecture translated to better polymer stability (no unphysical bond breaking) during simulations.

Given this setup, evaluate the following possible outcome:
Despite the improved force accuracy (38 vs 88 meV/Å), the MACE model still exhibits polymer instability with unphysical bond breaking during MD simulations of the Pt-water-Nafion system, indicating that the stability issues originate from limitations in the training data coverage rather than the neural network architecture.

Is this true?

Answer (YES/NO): YES